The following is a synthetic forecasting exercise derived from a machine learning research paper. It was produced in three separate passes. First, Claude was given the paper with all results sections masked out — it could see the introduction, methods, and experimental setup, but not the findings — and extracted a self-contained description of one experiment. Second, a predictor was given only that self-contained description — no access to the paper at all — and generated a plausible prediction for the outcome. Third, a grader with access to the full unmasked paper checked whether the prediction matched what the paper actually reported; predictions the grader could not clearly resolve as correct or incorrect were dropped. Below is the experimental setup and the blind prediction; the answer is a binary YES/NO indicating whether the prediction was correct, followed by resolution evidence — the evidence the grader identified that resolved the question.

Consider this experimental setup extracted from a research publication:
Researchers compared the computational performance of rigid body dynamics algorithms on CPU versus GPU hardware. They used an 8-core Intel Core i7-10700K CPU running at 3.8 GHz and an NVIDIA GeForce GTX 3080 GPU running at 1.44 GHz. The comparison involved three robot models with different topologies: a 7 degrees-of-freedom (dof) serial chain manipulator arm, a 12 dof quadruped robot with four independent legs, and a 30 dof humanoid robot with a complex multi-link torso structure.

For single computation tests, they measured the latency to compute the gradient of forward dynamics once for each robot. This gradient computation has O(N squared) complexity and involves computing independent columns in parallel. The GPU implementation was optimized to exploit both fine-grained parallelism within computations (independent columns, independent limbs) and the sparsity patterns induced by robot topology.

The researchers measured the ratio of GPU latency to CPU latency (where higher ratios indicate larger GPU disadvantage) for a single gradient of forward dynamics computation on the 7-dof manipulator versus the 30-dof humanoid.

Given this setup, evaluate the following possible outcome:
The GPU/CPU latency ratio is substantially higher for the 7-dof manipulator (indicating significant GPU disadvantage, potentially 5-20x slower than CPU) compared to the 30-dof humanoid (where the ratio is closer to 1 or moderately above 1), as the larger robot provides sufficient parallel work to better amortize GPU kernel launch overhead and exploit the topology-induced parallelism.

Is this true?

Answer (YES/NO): YES